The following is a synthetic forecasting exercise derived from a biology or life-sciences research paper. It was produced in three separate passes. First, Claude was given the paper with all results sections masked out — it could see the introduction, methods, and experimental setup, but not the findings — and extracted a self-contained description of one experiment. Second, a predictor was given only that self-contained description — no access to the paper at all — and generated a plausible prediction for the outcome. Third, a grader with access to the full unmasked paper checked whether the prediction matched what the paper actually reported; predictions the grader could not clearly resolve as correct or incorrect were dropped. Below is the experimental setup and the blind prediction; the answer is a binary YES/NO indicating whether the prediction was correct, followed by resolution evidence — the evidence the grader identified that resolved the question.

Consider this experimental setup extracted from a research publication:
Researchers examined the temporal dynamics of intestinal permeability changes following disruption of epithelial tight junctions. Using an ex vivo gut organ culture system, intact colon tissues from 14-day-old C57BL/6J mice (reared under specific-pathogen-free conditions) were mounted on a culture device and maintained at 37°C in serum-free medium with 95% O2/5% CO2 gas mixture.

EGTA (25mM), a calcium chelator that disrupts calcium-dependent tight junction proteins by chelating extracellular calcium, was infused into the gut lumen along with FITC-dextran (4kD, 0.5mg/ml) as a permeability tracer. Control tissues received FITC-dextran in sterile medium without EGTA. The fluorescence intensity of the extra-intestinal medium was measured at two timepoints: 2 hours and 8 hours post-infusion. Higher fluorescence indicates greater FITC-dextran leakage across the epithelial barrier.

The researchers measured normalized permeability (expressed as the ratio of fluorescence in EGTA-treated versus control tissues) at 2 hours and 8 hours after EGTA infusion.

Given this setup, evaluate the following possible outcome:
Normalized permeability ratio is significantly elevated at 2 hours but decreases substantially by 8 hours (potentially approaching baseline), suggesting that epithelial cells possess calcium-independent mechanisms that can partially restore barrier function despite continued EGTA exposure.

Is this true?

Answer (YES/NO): NO